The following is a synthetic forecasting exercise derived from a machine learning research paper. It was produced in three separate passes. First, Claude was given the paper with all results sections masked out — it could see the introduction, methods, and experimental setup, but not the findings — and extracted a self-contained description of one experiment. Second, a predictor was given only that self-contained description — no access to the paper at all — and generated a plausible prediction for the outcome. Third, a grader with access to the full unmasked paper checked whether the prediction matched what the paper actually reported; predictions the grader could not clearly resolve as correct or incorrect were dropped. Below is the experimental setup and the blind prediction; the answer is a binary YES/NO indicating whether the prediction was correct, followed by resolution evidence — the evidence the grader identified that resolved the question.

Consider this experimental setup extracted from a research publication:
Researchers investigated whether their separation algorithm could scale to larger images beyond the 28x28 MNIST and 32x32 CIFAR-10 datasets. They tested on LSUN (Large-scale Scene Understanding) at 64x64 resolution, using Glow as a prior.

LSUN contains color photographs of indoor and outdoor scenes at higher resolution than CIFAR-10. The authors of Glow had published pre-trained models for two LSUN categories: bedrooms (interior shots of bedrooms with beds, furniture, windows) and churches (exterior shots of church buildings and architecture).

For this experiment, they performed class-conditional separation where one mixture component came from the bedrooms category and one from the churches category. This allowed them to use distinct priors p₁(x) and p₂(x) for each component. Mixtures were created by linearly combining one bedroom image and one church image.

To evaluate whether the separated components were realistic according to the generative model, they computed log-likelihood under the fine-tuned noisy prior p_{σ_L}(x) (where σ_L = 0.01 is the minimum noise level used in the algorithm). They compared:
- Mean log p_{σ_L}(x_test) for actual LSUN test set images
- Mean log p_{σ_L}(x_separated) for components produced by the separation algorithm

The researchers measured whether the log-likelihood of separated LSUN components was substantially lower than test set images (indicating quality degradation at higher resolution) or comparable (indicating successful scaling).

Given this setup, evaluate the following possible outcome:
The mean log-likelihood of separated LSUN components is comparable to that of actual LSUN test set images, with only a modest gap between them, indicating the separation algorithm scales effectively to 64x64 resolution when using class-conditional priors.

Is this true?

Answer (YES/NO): YES